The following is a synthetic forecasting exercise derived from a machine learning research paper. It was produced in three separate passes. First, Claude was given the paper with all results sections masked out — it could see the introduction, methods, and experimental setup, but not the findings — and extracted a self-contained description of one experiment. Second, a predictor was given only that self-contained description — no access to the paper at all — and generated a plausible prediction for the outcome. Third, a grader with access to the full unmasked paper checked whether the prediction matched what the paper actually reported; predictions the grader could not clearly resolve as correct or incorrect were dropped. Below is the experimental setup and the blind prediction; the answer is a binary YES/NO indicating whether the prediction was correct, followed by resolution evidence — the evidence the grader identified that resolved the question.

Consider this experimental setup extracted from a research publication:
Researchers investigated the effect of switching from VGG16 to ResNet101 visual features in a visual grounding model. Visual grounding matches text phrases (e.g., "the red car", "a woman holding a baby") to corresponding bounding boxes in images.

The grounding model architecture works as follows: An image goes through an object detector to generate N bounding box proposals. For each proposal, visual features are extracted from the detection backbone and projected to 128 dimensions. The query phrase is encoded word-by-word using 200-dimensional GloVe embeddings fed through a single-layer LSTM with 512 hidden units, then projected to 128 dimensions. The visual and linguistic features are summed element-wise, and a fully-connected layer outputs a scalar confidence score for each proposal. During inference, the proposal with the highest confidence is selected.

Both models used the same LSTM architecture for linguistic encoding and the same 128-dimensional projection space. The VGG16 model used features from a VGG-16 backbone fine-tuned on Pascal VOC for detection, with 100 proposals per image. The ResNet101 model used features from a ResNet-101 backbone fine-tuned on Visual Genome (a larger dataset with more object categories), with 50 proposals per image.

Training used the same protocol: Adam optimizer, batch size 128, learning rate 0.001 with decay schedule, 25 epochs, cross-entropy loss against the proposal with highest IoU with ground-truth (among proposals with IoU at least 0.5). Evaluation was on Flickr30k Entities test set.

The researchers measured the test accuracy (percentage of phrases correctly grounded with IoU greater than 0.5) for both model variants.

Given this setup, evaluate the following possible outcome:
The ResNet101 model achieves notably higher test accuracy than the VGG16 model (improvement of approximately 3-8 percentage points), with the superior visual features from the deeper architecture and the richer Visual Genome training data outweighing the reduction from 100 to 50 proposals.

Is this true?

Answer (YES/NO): NO